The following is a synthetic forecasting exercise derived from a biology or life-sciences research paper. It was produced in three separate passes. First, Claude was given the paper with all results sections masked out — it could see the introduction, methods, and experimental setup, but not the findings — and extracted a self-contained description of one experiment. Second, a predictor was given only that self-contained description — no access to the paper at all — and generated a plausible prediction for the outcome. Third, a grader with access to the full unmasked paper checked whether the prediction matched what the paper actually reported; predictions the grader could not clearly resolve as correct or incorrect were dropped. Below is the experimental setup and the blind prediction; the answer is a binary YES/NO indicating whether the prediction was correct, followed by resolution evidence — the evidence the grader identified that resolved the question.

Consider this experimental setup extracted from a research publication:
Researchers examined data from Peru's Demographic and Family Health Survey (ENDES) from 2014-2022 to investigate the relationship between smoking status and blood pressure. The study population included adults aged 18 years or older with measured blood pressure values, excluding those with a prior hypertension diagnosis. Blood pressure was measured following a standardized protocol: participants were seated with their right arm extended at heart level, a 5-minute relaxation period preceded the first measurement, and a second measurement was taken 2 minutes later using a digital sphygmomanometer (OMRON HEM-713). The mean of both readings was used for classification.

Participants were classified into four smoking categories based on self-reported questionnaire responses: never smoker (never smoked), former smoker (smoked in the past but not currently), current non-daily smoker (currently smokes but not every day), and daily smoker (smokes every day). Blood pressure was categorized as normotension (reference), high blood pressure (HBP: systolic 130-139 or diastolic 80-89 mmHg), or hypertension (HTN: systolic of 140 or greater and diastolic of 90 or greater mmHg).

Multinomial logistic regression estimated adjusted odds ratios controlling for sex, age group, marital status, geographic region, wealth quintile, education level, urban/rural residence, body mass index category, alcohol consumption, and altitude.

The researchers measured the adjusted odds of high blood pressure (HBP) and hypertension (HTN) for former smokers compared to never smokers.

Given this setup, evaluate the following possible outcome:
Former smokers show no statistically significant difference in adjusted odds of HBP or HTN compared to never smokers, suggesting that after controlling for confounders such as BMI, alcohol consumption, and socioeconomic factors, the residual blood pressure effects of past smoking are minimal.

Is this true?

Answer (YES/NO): NO